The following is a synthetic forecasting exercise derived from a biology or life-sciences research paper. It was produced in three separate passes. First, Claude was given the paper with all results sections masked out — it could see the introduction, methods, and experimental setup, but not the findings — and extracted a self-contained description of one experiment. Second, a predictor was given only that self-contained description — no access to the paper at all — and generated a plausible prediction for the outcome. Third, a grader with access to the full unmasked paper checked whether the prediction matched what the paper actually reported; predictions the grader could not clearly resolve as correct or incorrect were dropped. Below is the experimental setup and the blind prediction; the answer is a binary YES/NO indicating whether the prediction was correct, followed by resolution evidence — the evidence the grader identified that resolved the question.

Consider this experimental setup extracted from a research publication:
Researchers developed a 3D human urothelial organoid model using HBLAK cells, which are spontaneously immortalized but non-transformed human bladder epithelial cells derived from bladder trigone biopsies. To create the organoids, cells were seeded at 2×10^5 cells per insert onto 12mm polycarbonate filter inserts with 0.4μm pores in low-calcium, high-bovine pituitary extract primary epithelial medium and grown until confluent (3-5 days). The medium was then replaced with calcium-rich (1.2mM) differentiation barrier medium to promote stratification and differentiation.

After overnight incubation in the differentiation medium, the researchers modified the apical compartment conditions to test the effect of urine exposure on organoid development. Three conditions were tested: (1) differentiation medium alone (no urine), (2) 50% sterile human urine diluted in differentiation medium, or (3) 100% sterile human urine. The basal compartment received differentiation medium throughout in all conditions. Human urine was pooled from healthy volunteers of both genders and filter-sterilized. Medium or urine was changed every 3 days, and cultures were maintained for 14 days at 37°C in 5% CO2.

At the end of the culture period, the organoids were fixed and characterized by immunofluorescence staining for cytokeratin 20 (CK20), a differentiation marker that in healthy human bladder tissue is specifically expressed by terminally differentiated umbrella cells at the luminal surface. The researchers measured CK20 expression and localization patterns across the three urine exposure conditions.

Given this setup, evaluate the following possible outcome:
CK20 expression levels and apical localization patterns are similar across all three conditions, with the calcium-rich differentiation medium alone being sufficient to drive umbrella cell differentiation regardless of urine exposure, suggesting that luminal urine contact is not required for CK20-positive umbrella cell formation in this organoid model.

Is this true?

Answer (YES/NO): NO